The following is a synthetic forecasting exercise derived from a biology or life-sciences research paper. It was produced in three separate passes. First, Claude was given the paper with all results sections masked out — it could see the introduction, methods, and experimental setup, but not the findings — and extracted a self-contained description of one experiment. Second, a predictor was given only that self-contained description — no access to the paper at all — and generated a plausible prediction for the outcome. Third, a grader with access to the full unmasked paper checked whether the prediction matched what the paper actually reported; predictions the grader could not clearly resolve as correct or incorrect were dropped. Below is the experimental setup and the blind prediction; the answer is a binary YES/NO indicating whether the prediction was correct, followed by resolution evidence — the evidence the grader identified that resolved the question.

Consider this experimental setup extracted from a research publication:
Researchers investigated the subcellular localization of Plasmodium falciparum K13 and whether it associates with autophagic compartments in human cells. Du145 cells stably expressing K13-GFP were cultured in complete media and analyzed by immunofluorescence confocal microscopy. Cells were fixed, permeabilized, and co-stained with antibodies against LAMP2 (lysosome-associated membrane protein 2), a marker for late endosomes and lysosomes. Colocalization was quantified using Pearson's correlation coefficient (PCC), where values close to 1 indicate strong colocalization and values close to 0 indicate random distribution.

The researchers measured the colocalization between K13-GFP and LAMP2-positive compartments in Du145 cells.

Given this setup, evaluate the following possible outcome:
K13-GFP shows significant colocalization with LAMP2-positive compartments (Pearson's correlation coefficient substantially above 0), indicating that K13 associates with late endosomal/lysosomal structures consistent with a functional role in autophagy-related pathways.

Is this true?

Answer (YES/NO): YES